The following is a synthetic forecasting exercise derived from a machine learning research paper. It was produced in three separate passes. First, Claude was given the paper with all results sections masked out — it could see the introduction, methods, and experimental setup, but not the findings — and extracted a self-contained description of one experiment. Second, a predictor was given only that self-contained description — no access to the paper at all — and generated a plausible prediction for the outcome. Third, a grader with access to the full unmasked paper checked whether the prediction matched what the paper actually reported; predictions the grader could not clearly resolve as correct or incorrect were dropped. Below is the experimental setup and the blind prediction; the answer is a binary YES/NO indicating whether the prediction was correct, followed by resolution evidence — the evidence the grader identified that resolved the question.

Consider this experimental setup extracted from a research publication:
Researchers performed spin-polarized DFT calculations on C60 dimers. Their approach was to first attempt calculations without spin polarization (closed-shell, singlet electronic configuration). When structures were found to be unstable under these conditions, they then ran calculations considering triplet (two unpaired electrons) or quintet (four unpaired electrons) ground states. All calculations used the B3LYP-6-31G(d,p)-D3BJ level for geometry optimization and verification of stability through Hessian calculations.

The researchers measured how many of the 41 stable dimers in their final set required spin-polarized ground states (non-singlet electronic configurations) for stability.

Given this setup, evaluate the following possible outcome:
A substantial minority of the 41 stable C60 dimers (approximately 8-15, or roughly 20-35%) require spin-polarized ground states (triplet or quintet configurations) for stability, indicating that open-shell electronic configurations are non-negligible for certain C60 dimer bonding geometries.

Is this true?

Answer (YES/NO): YES